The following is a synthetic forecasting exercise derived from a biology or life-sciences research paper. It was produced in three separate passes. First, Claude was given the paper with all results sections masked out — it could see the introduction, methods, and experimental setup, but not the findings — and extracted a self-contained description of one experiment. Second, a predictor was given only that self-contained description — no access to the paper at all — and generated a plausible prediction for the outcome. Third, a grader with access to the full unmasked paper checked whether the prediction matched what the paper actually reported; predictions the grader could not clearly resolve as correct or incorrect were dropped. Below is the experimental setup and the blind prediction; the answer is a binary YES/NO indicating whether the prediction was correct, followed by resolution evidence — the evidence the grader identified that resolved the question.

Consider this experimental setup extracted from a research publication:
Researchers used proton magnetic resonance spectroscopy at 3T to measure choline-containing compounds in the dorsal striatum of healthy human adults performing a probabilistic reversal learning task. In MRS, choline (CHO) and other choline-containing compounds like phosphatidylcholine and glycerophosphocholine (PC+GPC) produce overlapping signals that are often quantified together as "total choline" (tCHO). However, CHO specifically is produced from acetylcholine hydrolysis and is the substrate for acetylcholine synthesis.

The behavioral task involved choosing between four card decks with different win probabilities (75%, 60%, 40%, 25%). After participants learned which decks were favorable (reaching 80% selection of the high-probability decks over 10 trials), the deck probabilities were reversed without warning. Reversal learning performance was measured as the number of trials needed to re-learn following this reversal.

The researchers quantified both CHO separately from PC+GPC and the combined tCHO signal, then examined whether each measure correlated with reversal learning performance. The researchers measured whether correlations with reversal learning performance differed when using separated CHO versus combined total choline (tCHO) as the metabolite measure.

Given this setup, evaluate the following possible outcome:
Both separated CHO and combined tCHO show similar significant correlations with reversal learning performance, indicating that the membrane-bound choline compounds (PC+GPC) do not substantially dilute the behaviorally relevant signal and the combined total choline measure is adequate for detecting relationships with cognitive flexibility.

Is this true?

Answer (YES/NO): NO